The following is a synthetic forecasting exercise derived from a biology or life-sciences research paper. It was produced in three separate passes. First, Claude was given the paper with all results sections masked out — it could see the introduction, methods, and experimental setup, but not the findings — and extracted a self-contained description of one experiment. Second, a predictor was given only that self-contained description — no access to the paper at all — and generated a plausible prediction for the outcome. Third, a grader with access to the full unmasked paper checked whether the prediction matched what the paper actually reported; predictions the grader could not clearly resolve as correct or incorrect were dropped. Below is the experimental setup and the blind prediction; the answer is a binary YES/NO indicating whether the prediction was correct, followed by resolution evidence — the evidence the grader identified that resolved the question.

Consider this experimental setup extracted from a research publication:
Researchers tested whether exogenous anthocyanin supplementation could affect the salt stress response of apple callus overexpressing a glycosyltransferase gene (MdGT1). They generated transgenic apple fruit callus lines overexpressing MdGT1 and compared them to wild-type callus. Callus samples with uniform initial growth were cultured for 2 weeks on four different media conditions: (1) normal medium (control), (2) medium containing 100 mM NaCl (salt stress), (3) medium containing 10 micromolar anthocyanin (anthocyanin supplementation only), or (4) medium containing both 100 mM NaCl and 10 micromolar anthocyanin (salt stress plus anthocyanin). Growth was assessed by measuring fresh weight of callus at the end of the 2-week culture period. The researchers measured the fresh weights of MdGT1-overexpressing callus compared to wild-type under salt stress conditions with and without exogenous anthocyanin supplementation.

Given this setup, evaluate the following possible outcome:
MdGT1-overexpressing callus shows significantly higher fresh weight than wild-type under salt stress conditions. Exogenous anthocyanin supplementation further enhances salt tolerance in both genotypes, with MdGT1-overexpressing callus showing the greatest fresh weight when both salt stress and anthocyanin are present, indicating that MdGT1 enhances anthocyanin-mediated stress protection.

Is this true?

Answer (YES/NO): NO